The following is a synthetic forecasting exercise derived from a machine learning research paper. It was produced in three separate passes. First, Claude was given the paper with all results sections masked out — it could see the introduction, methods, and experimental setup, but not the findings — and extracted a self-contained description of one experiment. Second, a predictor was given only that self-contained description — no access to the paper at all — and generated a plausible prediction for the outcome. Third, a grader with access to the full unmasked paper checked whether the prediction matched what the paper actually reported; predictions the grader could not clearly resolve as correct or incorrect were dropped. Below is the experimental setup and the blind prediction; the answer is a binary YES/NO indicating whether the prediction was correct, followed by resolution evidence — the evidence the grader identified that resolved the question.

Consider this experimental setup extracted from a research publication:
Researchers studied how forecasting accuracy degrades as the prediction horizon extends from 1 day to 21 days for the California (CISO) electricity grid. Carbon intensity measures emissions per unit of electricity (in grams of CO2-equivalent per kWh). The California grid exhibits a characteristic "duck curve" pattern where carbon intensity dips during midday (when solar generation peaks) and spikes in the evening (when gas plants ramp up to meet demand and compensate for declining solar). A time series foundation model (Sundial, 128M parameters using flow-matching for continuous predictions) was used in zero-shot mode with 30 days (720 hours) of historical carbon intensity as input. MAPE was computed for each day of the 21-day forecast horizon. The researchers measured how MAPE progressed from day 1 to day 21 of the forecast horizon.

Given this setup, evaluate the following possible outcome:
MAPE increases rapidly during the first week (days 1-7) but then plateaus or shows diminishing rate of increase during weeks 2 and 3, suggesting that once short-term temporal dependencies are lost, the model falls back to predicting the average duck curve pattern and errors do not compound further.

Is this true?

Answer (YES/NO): YES